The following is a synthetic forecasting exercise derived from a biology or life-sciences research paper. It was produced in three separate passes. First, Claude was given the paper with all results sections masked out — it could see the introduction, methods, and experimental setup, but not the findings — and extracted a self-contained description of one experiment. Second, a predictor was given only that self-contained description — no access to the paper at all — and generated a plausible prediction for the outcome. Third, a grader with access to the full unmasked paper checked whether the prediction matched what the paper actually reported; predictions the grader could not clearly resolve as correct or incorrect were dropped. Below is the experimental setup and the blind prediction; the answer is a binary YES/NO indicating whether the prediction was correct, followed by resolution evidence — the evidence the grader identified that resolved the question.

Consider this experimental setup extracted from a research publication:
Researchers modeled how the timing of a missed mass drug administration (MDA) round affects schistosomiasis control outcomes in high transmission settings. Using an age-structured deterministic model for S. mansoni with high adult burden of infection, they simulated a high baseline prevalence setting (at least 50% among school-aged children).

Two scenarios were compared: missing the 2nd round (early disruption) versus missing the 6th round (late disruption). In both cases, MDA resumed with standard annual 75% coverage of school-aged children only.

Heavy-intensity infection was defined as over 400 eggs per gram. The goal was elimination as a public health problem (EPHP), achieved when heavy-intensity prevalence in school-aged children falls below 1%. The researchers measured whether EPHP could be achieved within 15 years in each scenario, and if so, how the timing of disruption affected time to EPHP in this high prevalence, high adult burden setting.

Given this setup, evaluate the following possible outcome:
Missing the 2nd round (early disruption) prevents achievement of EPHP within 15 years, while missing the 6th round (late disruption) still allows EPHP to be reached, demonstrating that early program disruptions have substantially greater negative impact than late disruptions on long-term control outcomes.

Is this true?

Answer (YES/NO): NO